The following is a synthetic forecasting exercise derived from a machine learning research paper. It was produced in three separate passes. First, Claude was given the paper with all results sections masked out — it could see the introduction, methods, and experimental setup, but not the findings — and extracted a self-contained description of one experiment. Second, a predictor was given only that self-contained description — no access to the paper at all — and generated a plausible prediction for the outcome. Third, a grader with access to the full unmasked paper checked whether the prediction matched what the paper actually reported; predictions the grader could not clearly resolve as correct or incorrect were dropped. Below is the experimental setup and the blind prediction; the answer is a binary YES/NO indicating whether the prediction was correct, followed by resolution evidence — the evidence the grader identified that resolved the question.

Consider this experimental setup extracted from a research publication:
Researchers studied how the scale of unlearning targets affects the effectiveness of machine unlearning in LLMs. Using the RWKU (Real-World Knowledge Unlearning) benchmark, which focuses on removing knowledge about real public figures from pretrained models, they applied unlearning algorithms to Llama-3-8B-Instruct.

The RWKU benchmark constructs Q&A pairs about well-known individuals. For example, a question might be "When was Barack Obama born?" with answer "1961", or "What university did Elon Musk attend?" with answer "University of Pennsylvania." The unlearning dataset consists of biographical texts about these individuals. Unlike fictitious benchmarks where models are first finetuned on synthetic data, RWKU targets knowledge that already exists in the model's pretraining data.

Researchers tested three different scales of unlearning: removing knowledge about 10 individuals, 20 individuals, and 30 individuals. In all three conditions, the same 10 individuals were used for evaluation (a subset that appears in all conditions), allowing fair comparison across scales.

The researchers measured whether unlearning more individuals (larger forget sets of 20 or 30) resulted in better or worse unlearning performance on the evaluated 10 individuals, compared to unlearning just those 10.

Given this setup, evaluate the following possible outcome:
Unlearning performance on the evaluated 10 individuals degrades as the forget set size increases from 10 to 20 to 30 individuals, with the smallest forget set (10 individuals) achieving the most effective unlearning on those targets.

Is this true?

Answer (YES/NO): NO